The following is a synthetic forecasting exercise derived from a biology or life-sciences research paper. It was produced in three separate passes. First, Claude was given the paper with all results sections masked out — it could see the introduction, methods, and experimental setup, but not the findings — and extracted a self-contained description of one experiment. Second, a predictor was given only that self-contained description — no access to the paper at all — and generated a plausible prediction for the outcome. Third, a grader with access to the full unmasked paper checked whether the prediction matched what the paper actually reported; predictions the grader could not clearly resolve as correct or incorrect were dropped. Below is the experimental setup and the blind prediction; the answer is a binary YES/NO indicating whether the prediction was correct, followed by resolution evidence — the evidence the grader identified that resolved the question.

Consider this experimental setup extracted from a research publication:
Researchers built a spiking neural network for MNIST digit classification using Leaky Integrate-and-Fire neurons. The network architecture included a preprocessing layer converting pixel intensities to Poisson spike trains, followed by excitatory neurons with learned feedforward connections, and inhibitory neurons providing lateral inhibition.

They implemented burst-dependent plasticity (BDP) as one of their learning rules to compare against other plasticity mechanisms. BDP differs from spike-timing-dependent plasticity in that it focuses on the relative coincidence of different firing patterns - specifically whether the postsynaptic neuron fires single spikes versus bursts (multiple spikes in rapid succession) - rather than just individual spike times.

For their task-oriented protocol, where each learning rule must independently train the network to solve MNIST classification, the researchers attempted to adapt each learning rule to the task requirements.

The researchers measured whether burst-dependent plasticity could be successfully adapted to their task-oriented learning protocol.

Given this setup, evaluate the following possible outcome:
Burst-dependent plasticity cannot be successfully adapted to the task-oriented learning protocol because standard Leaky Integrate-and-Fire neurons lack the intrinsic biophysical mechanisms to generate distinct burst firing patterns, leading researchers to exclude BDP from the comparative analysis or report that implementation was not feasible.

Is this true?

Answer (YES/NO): NO